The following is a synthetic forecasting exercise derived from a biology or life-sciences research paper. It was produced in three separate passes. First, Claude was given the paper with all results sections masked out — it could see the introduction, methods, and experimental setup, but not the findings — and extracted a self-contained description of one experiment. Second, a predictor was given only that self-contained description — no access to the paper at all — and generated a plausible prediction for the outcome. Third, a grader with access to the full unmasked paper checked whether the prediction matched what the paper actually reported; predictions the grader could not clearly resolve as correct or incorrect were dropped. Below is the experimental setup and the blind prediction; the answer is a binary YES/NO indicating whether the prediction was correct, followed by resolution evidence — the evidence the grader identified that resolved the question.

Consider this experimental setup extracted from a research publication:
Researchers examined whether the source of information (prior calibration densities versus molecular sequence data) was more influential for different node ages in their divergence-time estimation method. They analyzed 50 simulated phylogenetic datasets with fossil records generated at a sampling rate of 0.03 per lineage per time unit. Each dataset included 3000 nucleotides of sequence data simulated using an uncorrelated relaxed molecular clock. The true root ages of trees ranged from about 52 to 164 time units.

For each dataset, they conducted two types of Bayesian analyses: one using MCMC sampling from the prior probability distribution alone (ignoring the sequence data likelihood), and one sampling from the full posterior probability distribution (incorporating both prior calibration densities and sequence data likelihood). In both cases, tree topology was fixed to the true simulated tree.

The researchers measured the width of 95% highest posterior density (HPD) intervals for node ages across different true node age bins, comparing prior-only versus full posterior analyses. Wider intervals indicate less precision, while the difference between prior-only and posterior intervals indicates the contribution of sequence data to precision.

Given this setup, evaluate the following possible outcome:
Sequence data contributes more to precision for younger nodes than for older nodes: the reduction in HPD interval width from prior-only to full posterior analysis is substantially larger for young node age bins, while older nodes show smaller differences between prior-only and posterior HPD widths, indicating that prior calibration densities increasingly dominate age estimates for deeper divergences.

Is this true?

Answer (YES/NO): YES